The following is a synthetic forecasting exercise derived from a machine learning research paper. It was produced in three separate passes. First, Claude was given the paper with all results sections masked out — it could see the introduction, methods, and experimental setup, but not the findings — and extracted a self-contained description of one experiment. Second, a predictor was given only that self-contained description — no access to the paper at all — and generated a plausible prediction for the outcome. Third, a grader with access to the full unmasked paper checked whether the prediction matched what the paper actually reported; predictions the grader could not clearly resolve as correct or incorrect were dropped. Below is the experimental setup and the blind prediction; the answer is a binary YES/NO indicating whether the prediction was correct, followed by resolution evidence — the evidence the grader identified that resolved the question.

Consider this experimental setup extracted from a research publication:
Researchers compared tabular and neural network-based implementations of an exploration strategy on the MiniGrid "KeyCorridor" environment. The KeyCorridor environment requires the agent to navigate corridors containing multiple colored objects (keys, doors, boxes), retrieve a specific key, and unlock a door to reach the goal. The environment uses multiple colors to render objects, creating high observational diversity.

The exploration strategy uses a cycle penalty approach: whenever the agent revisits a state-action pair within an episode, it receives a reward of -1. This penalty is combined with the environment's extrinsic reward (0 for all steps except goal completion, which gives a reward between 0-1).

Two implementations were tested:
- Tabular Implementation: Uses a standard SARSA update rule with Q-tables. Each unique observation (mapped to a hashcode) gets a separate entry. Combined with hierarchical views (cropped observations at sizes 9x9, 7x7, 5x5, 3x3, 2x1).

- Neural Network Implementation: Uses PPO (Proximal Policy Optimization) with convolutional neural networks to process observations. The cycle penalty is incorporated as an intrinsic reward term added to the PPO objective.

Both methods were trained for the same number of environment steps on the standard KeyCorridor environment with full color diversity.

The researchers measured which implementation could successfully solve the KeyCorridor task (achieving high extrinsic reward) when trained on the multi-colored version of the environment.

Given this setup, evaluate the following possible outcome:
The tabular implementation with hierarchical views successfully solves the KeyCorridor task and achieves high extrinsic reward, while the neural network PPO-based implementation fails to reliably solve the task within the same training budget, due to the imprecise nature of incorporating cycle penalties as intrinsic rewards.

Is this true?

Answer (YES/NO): NO